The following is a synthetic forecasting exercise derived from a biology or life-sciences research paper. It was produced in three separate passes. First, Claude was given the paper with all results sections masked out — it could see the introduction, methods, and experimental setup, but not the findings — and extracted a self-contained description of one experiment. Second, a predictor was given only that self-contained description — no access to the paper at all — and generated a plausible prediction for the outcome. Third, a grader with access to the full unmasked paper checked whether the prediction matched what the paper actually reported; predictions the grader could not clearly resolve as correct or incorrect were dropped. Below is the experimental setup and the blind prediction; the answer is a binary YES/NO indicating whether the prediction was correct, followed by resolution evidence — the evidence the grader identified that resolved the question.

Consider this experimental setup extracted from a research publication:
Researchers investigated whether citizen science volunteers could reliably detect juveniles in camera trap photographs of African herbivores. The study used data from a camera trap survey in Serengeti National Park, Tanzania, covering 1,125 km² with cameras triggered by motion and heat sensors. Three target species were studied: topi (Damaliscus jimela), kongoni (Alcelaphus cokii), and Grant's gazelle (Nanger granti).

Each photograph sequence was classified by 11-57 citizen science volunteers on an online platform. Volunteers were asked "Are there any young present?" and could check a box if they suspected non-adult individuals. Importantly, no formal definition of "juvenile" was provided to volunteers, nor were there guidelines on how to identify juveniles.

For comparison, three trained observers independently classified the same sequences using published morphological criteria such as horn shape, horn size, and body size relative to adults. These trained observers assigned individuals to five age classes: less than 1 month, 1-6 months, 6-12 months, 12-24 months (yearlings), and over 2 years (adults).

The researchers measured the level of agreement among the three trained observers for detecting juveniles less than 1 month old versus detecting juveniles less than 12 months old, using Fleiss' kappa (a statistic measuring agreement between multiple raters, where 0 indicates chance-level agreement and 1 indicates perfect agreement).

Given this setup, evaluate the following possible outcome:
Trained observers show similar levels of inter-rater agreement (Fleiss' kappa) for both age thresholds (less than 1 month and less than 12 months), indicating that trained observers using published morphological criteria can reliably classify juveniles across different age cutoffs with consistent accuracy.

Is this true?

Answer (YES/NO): YES